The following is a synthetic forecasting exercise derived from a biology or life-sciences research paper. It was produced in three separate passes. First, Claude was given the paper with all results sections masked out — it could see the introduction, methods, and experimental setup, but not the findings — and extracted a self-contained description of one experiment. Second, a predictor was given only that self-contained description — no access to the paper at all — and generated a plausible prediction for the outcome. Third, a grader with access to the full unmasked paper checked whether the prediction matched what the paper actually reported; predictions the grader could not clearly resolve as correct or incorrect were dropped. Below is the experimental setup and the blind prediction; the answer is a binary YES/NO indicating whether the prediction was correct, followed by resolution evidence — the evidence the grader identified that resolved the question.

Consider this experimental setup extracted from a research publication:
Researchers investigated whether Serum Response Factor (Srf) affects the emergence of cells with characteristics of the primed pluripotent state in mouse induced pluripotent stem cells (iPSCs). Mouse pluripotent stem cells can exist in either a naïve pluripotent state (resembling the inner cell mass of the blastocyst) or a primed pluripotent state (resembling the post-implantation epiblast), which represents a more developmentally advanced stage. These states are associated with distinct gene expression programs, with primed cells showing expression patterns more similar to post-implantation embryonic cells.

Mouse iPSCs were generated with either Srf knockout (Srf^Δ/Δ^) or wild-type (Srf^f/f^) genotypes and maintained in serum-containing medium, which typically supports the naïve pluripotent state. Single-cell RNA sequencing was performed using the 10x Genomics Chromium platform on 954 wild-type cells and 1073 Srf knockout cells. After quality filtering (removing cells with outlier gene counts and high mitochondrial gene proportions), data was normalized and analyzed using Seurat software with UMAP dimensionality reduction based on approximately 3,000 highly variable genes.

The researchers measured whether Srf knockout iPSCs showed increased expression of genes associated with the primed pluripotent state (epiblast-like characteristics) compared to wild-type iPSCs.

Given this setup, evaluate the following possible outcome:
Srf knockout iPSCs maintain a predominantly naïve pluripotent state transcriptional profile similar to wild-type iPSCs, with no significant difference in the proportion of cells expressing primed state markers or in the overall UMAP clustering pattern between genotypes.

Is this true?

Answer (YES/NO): NO